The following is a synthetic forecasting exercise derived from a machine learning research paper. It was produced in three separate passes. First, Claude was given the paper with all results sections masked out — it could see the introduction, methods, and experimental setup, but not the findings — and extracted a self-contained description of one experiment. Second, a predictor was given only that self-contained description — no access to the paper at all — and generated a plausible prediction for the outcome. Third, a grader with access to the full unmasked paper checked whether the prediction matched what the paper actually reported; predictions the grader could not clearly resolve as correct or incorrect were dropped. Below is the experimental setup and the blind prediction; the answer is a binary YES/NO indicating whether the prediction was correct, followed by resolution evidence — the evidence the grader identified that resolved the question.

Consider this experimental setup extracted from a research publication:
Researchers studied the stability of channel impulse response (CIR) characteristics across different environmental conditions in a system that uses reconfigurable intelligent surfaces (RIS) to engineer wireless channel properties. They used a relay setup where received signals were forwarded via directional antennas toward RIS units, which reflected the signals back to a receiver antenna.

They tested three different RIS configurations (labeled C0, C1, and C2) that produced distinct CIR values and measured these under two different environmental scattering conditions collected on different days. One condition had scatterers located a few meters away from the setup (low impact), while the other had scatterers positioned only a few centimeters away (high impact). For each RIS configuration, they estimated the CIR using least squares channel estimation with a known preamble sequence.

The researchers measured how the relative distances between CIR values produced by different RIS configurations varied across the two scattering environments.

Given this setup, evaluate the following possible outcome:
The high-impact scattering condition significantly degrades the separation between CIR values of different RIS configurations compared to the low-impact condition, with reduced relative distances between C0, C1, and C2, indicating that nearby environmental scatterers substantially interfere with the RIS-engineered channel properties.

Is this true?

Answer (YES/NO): NO